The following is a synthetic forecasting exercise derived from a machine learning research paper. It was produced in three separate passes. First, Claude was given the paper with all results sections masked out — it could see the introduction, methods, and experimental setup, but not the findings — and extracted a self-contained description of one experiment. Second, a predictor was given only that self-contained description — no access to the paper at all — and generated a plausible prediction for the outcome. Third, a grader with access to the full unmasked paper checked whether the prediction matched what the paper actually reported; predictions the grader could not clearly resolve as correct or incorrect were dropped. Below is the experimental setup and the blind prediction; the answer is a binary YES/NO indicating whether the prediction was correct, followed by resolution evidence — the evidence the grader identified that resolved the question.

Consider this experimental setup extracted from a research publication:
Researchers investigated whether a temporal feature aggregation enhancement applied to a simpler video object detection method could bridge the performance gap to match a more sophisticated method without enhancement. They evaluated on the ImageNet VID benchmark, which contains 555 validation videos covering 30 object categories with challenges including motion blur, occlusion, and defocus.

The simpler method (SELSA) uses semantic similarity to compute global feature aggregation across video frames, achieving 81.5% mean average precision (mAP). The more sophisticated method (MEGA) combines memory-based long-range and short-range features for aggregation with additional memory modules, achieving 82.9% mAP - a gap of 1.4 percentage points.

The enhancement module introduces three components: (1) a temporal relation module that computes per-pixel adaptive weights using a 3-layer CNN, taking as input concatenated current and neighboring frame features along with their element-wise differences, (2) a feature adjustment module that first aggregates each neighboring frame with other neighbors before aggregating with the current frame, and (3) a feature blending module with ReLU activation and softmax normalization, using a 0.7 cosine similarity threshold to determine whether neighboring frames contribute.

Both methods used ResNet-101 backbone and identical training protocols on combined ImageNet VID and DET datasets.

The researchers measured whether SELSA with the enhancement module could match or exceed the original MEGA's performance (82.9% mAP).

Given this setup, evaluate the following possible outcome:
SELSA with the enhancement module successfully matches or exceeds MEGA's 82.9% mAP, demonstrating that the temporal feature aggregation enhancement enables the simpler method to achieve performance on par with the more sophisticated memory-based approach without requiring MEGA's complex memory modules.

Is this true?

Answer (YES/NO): NO